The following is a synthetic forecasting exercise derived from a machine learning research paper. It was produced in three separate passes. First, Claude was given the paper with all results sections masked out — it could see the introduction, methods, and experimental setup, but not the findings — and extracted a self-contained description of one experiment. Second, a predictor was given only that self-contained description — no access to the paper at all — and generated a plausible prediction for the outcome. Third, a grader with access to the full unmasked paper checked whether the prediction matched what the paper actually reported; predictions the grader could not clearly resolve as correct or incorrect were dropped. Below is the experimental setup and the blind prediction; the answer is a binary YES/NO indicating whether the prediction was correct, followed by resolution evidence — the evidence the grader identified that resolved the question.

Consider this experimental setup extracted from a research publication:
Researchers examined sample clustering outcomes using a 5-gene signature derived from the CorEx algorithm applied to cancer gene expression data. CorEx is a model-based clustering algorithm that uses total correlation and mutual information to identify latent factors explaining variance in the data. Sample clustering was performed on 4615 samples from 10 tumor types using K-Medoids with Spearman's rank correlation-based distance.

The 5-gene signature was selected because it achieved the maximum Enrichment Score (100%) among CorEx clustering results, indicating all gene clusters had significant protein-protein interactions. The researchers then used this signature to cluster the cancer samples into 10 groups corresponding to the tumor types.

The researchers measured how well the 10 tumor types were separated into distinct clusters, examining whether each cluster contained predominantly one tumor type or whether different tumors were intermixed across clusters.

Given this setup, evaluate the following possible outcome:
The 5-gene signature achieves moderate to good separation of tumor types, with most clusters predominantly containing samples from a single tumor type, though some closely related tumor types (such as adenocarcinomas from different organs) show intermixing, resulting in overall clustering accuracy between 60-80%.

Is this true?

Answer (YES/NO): NO